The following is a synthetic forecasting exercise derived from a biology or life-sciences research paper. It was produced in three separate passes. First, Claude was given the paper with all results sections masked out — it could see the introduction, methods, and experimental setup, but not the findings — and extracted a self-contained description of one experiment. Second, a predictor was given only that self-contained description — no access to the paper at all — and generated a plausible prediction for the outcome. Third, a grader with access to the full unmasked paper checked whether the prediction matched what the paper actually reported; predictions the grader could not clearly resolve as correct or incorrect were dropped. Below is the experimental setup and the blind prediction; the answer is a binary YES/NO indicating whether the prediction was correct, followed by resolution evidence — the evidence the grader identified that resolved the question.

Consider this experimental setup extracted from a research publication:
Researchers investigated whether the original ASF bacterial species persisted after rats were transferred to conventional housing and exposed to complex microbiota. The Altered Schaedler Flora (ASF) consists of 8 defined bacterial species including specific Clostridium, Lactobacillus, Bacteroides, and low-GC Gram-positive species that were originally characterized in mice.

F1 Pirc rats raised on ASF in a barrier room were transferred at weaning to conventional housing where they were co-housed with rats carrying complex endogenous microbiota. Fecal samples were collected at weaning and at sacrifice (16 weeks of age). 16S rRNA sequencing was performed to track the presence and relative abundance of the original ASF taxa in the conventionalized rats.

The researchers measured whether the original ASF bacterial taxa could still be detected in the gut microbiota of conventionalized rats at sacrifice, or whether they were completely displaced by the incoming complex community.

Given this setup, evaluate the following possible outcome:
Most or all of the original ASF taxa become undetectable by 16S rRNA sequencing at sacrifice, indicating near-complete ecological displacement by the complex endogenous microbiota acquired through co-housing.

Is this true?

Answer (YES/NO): NO